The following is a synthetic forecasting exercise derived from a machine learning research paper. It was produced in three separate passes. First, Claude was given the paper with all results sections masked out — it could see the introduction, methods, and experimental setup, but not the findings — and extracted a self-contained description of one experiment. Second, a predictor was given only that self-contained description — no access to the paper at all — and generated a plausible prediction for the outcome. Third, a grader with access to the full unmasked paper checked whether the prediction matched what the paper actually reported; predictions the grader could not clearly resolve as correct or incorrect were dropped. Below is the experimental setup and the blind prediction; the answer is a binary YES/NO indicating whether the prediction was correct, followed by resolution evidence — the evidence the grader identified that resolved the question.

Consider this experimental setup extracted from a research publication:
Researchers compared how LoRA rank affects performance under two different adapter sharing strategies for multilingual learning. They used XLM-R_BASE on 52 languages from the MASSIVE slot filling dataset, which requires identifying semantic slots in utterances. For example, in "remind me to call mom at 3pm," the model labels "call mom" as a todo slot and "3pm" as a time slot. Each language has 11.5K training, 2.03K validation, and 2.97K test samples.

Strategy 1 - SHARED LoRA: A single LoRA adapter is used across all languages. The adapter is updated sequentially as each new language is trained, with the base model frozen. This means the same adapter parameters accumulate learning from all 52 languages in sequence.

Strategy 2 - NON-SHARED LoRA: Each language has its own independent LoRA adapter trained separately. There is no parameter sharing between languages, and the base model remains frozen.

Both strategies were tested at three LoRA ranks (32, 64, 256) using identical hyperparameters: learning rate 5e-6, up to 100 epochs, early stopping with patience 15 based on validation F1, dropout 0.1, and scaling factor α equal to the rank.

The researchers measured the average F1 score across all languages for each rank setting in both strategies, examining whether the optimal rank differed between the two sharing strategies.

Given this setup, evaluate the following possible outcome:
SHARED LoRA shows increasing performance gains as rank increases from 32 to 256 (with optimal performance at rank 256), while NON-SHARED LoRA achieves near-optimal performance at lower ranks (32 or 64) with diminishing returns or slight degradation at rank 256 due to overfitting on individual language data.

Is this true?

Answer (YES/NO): NO